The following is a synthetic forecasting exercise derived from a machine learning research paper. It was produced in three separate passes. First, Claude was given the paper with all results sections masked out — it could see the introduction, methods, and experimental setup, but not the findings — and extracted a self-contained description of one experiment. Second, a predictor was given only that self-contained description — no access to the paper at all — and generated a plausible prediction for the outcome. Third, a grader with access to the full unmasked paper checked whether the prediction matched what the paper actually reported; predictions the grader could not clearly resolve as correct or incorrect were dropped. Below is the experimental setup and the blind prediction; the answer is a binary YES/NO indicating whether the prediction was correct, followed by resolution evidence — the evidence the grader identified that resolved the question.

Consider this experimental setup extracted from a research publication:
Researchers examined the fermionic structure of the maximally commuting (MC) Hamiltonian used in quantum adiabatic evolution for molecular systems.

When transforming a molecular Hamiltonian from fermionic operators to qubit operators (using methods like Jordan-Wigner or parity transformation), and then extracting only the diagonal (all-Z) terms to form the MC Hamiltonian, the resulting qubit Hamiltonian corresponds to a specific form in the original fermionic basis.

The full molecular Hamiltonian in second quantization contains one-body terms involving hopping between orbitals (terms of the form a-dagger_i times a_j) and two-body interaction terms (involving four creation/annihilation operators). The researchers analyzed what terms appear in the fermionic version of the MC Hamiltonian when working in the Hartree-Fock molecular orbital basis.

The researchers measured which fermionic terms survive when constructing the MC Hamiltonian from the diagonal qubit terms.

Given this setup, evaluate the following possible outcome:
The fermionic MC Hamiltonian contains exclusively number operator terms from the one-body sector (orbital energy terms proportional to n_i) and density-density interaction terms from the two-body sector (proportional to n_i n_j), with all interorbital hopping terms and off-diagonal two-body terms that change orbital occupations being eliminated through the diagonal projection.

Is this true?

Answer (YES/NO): YES